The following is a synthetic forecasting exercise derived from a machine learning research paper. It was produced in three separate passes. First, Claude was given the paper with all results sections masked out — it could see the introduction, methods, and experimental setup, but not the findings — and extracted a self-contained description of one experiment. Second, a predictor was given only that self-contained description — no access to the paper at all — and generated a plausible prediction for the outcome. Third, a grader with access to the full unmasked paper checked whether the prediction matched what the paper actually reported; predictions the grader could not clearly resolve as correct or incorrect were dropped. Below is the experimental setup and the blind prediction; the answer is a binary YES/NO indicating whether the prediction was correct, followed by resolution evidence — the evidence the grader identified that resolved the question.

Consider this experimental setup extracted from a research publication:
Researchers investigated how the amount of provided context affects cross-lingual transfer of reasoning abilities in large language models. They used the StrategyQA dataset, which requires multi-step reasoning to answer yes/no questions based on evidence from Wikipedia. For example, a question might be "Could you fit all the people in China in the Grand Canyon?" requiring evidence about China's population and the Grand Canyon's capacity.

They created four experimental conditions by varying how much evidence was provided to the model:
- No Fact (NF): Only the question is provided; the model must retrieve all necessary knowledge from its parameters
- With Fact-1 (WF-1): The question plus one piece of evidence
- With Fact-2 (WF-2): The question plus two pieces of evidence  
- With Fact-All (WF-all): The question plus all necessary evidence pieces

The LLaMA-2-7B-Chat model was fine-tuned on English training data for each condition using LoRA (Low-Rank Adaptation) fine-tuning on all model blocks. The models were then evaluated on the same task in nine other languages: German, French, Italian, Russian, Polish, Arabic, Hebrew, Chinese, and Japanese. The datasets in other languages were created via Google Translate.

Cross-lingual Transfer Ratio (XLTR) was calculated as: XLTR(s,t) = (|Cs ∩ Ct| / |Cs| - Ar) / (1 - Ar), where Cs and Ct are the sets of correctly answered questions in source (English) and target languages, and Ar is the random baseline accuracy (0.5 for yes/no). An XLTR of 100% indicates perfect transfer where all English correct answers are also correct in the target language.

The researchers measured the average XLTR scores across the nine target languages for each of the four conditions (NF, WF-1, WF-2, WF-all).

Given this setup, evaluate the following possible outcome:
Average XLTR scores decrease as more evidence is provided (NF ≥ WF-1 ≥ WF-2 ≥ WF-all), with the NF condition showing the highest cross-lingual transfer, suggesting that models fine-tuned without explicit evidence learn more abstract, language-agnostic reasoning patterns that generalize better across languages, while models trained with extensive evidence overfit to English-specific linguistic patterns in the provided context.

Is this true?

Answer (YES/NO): NO